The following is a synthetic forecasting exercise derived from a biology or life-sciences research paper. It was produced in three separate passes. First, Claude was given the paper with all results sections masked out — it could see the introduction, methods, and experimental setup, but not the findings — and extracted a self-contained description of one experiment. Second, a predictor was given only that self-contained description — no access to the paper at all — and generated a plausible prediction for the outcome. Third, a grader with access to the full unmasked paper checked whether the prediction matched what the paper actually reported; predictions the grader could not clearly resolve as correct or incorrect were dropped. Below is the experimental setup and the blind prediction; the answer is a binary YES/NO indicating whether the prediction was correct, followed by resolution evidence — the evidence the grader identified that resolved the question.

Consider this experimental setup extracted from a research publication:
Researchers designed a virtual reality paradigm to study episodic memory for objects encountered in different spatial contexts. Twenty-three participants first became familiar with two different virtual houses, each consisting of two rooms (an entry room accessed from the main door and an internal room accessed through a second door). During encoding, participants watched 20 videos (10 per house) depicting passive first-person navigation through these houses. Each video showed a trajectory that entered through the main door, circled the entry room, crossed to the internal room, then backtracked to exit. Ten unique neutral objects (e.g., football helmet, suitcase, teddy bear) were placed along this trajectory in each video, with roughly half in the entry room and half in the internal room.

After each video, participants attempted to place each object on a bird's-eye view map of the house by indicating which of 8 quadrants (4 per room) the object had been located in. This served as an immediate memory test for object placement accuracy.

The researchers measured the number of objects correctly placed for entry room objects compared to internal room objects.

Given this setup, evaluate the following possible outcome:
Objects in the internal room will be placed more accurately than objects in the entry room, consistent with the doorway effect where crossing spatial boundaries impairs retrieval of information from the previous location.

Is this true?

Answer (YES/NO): NO